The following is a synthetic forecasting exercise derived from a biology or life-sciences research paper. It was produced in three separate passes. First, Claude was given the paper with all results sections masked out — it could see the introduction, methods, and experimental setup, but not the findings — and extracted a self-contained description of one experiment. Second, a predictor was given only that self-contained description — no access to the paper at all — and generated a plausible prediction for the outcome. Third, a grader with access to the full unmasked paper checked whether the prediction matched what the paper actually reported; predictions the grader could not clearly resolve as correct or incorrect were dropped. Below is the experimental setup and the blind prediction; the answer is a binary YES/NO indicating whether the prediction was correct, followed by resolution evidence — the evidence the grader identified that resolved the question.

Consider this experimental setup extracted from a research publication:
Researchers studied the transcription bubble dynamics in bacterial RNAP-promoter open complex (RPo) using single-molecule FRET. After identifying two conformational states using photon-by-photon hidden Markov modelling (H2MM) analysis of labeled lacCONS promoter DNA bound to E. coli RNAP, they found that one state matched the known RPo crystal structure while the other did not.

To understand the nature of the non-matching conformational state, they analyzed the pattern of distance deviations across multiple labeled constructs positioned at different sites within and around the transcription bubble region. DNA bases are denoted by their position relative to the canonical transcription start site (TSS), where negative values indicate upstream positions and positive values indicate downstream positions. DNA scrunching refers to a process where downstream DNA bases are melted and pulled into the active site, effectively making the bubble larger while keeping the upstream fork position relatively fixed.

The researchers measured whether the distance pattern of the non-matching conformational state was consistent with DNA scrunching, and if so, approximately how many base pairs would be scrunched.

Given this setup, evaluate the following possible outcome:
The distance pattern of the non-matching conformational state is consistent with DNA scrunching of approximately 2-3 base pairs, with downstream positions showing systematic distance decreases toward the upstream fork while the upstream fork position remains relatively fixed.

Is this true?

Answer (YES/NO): YES